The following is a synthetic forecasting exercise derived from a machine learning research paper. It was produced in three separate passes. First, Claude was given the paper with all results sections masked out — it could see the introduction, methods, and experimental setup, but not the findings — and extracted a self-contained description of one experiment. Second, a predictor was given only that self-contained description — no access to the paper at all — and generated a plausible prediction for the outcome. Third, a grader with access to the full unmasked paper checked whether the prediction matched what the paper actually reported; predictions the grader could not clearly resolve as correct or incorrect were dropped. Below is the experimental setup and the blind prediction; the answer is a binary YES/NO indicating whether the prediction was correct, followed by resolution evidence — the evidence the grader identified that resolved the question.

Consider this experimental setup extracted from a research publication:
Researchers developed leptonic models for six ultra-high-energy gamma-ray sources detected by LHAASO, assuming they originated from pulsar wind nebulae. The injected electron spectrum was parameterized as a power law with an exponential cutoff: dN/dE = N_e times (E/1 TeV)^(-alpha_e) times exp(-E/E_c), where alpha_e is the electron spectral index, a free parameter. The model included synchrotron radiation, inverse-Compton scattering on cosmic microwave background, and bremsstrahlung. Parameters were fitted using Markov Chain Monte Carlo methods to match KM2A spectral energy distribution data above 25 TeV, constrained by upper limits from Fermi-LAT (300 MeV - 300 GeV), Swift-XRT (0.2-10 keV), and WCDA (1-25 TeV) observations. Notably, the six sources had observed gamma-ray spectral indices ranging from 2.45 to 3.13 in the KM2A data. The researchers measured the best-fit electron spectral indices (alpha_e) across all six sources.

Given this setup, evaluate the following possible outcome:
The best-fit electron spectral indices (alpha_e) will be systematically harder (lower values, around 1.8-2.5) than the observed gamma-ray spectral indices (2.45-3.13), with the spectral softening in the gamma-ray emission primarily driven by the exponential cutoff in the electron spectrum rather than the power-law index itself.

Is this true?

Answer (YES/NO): NO